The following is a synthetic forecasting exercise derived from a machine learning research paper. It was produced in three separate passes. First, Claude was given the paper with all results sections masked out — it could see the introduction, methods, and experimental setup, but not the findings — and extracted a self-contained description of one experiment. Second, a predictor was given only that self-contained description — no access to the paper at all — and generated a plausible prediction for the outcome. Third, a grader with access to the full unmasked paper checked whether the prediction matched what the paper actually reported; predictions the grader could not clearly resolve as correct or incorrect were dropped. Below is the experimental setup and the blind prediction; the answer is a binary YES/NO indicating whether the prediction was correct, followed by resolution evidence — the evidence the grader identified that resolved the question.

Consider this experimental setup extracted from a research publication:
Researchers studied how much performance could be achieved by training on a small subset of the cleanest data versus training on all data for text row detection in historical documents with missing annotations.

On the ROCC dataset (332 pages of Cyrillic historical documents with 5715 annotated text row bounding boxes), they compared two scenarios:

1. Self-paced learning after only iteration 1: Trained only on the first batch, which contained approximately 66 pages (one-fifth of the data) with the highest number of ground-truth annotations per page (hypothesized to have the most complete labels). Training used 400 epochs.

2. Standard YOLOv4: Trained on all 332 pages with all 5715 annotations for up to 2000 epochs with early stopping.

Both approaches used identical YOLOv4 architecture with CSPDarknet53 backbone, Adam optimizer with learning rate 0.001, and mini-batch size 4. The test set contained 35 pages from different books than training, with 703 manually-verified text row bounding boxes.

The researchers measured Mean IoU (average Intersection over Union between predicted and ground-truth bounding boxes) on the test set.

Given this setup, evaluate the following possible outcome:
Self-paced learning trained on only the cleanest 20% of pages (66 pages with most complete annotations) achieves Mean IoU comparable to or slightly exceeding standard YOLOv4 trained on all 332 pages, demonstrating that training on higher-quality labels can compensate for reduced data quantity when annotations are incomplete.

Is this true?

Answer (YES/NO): NO